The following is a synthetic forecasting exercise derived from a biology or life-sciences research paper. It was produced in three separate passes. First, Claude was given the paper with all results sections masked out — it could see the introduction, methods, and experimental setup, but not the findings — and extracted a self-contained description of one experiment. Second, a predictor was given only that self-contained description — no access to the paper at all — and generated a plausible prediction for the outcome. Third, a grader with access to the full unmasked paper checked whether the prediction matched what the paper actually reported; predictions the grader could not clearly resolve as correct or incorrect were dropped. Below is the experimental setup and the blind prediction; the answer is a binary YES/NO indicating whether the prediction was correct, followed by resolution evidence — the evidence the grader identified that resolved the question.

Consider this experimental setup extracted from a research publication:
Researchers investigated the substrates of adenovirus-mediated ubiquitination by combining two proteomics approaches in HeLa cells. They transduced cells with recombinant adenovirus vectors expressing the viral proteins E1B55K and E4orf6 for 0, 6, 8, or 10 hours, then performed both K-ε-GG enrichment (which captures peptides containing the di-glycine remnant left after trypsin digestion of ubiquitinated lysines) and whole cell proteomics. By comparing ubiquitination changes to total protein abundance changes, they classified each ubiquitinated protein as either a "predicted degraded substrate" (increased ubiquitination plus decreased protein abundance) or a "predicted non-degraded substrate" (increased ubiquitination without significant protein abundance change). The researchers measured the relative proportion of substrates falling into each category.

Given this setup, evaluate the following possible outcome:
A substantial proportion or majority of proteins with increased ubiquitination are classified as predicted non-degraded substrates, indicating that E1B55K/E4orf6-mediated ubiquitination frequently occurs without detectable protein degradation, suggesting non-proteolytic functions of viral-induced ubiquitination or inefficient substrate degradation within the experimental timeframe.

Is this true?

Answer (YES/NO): YES